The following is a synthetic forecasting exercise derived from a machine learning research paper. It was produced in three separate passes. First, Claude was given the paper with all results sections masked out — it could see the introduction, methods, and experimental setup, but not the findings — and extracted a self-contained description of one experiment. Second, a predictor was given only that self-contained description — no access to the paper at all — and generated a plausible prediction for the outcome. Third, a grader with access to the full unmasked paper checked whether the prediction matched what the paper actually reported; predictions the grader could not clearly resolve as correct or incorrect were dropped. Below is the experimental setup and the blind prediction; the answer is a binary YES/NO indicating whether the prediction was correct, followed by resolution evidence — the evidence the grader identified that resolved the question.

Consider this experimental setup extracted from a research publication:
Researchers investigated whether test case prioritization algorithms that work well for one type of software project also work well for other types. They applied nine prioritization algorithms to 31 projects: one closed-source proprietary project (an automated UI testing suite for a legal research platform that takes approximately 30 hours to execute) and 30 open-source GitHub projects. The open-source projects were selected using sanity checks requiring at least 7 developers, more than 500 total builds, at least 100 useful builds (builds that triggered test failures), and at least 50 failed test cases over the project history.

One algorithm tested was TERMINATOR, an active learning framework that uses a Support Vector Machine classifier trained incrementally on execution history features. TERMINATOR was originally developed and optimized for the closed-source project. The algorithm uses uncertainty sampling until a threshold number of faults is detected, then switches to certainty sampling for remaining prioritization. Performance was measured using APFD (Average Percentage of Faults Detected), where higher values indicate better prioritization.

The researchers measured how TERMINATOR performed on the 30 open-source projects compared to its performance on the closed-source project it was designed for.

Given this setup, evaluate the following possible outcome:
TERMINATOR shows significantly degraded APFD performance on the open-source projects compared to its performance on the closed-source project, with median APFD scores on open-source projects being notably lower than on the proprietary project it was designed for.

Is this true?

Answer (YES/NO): YES